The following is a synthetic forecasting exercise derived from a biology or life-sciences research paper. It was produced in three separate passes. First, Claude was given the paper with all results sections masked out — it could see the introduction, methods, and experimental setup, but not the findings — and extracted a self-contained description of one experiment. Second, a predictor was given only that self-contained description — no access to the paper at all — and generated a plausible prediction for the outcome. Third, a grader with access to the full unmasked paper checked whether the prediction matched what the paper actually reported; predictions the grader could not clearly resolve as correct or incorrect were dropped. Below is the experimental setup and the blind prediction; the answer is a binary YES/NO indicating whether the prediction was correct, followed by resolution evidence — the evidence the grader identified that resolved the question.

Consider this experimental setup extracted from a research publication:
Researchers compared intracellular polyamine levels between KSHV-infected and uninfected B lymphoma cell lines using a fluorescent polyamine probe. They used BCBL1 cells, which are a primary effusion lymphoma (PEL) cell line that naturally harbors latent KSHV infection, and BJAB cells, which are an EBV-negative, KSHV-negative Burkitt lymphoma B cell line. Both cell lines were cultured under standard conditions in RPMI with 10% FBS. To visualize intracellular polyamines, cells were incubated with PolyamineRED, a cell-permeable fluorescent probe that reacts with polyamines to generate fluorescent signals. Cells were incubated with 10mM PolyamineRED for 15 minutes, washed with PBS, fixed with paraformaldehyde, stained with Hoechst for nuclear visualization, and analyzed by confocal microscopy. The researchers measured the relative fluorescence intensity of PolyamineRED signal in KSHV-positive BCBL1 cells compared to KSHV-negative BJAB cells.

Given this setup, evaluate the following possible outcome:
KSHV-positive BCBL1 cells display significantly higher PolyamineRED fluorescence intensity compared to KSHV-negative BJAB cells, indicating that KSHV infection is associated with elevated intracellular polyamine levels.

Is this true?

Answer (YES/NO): YES